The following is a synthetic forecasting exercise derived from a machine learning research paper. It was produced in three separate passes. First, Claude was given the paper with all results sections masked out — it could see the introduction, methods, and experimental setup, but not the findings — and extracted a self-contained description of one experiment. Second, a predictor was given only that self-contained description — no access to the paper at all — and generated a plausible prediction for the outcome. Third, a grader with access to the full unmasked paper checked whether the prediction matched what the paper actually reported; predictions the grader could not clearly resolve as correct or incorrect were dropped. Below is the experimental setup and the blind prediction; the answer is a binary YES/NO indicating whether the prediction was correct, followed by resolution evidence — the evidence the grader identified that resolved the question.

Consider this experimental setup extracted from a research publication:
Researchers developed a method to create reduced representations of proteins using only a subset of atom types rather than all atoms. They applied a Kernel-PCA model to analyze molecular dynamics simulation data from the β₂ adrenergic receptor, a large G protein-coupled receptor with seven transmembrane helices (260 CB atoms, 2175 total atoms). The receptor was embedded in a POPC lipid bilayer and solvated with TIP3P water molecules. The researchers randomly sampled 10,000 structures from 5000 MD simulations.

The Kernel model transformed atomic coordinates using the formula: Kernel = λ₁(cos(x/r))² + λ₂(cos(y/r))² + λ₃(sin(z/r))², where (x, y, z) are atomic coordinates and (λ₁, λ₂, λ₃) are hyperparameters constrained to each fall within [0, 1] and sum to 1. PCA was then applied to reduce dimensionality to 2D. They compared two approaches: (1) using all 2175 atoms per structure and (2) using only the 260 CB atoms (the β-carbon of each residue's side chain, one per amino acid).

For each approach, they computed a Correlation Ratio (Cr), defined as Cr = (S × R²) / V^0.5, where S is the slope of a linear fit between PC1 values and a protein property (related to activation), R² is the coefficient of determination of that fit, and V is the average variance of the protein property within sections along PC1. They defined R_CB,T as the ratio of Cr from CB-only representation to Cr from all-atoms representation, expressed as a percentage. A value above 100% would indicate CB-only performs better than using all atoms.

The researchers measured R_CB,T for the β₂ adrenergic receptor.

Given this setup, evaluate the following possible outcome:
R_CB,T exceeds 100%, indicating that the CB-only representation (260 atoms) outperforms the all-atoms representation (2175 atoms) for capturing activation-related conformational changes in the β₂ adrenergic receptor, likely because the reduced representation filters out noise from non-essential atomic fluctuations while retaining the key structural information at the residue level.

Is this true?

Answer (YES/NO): YES